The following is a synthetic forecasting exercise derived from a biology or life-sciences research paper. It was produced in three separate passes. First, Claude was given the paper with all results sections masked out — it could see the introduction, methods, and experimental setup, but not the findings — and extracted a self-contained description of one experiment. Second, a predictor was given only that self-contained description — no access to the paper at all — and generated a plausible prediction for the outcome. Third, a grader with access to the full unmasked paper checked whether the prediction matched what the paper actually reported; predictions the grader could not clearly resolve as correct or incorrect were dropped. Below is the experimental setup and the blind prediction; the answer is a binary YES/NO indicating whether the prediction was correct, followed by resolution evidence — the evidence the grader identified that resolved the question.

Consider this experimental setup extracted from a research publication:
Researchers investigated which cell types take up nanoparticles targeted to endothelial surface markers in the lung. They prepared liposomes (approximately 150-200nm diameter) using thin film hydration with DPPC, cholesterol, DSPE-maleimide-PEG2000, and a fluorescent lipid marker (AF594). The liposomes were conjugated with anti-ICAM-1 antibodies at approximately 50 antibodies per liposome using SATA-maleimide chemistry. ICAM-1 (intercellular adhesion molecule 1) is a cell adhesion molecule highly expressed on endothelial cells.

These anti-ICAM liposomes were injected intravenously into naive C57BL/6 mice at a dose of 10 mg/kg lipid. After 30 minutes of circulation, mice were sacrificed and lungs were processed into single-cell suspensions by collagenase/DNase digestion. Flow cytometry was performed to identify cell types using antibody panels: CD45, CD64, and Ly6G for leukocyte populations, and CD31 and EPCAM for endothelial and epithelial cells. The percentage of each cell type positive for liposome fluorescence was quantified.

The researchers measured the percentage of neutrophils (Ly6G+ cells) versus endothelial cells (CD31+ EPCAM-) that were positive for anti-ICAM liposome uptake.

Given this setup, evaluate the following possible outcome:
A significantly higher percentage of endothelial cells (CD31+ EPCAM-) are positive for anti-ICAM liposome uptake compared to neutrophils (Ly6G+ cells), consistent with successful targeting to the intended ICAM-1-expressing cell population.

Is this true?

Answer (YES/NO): NO